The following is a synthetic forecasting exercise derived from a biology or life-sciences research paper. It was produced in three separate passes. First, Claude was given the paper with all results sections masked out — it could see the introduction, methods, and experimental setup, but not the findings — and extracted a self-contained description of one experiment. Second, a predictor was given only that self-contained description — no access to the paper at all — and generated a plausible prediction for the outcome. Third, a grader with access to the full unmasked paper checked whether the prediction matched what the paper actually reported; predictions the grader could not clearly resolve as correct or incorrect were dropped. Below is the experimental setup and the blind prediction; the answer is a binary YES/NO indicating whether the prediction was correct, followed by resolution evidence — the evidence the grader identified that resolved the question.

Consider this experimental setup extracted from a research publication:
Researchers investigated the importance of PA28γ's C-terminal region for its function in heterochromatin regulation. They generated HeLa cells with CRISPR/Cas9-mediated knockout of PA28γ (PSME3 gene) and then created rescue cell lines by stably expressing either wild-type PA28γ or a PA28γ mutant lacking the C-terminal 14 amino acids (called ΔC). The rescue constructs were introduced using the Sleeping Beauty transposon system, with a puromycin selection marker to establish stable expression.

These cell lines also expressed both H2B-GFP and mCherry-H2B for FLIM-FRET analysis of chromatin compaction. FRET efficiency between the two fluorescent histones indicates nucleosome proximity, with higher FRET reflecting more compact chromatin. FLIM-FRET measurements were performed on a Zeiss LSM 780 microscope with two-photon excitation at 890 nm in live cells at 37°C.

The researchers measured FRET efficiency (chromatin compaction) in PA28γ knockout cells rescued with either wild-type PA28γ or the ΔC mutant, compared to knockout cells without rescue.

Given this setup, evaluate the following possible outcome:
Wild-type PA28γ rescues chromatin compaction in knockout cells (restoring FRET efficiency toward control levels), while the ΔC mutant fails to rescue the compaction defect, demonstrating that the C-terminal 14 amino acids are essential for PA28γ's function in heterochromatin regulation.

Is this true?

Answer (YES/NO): NO